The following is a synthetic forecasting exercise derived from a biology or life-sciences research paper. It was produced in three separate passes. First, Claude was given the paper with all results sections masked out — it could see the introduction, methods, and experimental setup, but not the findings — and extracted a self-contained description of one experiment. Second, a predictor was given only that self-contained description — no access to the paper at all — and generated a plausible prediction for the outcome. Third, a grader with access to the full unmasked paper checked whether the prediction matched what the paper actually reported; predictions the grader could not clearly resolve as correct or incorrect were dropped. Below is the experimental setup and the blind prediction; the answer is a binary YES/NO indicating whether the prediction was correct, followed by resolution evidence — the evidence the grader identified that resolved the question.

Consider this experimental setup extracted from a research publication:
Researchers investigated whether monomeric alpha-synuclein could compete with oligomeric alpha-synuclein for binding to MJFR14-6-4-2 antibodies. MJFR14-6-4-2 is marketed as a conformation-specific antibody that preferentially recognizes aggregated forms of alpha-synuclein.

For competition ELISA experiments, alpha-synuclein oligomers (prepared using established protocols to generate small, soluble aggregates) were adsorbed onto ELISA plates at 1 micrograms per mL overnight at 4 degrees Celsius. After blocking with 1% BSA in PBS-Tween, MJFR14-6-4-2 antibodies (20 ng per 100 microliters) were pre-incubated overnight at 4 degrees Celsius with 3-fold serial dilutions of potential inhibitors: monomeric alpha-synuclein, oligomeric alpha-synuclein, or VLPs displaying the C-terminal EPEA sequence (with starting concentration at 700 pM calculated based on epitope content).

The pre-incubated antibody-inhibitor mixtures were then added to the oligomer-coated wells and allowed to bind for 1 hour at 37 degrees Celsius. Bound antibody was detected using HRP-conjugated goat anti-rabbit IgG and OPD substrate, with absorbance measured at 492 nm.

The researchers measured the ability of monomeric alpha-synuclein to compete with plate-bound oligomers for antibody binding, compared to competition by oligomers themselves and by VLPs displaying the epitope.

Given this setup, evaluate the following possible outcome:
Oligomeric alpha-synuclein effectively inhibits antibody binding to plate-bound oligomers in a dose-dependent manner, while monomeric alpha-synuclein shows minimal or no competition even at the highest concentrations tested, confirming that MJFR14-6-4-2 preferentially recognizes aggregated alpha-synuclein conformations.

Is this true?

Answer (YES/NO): NO